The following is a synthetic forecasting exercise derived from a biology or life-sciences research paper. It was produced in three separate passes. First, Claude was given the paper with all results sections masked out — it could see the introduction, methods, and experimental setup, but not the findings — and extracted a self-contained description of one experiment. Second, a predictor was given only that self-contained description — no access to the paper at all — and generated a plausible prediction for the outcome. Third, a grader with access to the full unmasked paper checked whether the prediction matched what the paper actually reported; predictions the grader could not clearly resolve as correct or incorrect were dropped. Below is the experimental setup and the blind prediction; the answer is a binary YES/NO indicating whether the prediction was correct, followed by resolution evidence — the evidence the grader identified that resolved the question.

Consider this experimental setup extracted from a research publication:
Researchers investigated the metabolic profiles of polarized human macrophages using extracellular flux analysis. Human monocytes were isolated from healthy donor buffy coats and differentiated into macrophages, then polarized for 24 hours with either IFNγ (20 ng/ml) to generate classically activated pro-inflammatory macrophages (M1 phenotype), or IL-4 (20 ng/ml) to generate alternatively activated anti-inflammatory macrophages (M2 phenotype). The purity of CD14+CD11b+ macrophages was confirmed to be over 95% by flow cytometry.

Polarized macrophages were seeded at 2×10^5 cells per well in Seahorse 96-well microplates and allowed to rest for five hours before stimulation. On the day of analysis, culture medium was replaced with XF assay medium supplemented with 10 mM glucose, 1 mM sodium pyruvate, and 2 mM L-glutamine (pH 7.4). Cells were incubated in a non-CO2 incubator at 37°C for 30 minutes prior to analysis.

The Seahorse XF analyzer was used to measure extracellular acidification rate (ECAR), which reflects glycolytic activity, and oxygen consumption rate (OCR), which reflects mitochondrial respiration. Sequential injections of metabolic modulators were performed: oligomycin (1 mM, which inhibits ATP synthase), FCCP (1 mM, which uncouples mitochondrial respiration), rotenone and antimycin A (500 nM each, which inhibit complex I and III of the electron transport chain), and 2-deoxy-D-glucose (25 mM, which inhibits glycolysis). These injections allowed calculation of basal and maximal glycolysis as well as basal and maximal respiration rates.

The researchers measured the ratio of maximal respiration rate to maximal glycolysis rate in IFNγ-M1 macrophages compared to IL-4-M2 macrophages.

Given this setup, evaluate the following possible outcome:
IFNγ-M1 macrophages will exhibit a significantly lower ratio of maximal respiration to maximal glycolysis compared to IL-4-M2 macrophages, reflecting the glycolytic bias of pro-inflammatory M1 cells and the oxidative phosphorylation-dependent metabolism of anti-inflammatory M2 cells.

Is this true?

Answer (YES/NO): YES